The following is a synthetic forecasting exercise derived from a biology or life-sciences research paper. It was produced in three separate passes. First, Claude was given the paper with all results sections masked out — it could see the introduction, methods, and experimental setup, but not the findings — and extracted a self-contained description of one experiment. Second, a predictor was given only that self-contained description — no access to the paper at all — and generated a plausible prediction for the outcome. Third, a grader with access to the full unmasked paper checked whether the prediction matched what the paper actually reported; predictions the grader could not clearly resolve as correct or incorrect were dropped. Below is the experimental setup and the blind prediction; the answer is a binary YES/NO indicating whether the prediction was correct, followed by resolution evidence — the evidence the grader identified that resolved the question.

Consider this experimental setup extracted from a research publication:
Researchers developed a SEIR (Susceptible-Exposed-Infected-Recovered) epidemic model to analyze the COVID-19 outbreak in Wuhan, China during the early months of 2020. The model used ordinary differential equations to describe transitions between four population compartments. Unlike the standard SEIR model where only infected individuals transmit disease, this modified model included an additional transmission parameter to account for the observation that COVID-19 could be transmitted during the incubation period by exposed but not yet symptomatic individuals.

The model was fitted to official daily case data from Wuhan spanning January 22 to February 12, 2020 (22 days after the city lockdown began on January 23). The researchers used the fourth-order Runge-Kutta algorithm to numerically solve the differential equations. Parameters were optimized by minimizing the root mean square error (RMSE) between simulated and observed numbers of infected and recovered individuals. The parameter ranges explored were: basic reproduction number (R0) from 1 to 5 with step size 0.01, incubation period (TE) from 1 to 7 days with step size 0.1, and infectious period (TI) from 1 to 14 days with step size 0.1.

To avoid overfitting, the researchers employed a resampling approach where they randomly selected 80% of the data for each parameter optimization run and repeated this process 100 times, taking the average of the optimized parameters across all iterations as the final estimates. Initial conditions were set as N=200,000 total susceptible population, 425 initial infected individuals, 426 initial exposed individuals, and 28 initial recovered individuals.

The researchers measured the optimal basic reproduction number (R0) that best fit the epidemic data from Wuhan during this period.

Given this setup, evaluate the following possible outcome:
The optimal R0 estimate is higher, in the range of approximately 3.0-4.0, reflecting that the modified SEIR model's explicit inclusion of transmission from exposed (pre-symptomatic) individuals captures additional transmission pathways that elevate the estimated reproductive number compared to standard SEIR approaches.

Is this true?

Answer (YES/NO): NO